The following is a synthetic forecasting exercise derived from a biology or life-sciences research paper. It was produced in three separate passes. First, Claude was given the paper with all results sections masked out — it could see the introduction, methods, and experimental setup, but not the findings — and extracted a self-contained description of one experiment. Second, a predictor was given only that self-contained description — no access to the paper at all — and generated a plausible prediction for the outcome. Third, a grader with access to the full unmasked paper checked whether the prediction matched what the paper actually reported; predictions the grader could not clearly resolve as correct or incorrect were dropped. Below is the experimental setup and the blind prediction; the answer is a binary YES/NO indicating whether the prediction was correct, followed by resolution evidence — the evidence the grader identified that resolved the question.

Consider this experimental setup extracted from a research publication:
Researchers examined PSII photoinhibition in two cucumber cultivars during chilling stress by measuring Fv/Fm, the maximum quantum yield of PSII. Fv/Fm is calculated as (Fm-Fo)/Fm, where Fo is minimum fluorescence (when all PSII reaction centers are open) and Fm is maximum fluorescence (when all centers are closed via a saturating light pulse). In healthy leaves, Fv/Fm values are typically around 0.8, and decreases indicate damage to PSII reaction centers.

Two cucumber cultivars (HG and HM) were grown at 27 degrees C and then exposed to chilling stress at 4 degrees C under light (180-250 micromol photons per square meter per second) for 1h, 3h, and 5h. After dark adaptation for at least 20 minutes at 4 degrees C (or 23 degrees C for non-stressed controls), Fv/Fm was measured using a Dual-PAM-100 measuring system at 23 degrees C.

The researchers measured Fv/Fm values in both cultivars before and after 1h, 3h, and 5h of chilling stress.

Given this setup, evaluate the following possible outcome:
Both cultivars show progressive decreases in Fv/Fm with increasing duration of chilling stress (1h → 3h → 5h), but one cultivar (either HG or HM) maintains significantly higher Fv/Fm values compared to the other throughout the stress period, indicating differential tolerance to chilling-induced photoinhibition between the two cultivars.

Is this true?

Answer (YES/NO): NO